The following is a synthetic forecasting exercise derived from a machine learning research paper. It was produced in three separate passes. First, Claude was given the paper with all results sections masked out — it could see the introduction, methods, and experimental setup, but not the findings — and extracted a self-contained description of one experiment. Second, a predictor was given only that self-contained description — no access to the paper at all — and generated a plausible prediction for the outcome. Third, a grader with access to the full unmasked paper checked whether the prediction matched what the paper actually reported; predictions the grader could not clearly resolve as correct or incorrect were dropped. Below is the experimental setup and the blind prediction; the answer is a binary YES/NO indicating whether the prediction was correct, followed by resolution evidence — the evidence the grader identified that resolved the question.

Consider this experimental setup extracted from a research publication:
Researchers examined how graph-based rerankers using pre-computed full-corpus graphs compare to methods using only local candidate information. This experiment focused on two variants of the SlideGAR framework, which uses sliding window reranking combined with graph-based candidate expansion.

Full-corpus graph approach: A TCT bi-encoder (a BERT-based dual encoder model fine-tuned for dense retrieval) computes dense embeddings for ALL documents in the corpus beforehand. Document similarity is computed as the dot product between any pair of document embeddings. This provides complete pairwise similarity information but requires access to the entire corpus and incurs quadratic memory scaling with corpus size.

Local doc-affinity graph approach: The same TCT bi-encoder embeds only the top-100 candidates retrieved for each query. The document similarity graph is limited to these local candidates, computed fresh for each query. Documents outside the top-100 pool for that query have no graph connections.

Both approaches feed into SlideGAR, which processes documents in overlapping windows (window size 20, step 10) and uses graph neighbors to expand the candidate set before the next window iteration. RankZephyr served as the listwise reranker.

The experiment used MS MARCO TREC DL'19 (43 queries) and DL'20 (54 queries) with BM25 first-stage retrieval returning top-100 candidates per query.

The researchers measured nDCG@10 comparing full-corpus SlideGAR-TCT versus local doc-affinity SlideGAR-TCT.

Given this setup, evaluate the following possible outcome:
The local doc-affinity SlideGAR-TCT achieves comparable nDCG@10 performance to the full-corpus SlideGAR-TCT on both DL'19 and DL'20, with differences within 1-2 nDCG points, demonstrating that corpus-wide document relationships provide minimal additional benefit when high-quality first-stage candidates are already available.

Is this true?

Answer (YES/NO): YES